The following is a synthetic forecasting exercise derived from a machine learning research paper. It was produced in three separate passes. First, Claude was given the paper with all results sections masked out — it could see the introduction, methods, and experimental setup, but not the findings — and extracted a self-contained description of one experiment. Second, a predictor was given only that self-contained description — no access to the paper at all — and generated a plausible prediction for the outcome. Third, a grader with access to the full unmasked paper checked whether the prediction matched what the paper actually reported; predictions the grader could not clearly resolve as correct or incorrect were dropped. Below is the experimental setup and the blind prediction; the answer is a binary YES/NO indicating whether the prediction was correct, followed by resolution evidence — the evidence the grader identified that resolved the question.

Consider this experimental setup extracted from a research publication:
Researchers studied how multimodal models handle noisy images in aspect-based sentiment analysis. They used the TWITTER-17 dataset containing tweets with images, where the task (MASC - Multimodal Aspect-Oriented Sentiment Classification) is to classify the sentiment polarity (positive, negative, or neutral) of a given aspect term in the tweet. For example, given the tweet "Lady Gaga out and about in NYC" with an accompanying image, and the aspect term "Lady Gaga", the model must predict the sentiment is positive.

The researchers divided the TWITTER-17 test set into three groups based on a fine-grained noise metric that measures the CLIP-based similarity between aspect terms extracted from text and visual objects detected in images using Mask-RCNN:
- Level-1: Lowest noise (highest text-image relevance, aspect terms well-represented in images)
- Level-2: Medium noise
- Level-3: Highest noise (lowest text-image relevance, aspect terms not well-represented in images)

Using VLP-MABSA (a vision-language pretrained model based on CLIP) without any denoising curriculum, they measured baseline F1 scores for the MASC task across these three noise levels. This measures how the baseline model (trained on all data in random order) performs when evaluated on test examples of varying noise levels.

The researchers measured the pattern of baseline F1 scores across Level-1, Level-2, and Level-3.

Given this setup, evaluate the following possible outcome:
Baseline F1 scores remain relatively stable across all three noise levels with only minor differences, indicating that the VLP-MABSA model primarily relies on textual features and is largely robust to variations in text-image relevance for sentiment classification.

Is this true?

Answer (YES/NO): NO